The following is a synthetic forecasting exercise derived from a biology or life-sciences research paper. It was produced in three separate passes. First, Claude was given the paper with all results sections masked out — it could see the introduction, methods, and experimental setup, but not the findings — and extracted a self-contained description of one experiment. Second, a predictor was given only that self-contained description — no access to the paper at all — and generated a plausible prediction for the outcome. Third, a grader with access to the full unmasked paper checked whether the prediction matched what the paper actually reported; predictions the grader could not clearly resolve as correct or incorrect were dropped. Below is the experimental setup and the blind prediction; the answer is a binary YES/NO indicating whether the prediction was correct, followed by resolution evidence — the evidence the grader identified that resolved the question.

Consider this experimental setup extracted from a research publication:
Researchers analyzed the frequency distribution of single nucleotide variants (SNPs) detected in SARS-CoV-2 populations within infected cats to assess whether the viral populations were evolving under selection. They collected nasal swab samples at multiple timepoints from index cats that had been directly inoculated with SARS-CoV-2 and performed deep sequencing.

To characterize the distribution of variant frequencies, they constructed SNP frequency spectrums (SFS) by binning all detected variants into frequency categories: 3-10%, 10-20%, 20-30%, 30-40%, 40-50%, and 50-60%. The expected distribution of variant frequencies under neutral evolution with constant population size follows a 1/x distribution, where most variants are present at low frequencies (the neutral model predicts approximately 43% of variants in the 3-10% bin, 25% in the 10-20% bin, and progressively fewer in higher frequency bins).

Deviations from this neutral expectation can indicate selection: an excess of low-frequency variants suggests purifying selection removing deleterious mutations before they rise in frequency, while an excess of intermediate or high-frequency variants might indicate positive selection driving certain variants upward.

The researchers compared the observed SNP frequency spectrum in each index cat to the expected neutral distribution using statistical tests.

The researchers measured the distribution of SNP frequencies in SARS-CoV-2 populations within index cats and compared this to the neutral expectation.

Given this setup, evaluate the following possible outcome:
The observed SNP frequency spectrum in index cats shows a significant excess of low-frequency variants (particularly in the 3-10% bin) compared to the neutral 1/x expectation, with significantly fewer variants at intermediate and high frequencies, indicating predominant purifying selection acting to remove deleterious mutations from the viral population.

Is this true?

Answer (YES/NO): NO